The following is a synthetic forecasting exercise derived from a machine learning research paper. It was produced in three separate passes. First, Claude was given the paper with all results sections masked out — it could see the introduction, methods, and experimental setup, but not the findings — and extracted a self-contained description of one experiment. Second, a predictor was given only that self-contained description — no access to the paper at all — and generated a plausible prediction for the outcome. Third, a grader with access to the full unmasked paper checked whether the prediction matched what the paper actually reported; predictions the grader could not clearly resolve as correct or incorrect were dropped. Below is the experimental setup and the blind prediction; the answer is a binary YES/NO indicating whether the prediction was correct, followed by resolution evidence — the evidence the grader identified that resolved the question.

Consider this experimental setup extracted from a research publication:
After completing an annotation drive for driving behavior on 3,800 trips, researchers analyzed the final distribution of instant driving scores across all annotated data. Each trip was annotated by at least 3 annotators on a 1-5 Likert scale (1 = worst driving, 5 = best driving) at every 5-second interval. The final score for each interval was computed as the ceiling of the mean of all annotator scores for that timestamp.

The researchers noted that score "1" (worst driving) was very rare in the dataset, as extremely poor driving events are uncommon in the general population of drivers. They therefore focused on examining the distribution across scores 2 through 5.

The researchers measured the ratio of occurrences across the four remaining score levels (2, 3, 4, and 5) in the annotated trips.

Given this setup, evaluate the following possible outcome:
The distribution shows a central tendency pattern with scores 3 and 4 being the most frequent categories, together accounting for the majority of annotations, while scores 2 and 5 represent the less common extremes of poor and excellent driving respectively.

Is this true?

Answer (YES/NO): NO